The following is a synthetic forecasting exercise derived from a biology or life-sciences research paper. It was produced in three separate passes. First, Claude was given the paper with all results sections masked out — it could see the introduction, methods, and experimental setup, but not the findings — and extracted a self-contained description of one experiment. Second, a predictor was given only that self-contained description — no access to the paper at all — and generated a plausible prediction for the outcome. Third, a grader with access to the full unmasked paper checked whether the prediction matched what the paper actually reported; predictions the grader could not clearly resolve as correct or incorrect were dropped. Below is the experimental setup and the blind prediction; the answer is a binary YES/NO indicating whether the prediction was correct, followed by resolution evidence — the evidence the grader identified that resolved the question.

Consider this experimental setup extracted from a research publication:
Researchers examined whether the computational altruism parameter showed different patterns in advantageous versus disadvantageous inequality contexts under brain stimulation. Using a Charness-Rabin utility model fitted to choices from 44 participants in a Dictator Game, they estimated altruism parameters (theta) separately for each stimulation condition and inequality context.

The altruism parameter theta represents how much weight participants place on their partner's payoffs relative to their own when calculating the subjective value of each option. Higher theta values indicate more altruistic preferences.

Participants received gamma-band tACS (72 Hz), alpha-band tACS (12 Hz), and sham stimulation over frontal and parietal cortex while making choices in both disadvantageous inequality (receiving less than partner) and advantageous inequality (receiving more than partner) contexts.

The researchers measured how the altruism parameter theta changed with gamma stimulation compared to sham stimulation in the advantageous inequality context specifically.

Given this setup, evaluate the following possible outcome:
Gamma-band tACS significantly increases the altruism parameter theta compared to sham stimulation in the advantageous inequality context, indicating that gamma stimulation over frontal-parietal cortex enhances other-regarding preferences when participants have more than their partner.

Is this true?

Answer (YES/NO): NO